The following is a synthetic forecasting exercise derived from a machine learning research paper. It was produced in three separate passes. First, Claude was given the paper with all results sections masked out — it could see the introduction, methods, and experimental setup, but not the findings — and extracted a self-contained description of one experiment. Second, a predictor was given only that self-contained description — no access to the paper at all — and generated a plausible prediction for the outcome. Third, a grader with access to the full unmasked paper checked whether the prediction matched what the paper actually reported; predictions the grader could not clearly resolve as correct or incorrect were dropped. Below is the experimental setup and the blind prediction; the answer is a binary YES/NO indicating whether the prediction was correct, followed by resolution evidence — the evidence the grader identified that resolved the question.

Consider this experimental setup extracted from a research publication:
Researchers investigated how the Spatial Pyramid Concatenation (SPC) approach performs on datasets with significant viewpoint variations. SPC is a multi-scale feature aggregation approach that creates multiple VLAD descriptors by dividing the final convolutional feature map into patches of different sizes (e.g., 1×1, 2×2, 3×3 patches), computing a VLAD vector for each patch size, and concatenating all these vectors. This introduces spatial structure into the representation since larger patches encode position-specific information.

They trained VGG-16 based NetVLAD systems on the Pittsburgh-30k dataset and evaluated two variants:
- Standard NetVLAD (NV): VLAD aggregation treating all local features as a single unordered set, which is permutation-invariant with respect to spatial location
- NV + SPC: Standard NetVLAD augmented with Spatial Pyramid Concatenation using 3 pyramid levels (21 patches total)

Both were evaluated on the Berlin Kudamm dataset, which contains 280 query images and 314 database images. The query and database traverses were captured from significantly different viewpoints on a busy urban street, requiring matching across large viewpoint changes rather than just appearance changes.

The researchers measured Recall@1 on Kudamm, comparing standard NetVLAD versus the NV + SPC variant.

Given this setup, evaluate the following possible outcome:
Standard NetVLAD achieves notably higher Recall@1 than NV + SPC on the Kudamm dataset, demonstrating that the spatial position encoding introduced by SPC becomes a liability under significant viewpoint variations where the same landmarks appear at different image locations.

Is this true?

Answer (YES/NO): YES